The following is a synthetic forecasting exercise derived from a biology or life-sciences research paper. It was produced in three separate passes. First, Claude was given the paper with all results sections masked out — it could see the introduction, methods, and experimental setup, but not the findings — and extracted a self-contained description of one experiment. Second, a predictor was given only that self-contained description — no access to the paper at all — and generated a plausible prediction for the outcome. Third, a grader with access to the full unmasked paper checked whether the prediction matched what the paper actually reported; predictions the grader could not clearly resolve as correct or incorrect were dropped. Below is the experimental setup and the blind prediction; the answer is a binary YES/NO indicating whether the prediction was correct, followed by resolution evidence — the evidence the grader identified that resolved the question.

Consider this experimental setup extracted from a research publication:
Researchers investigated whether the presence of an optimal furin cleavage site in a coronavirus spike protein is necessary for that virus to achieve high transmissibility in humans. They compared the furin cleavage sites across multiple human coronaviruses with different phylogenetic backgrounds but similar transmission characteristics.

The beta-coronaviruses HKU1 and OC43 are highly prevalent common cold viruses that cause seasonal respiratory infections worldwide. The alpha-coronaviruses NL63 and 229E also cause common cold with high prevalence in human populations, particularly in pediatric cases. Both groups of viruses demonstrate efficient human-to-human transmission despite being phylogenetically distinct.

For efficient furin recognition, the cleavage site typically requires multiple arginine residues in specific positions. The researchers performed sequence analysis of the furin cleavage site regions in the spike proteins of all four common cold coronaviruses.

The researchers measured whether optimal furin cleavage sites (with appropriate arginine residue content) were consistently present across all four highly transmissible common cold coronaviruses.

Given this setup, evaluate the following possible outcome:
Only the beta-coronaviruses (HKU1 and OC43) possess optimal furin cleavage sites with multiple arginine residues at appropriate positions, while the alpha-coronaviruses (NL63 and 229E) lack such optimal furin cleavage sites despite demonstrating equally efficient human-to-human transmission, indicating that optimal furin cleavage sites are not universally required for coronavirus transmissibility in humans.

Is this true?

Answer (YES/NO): YES